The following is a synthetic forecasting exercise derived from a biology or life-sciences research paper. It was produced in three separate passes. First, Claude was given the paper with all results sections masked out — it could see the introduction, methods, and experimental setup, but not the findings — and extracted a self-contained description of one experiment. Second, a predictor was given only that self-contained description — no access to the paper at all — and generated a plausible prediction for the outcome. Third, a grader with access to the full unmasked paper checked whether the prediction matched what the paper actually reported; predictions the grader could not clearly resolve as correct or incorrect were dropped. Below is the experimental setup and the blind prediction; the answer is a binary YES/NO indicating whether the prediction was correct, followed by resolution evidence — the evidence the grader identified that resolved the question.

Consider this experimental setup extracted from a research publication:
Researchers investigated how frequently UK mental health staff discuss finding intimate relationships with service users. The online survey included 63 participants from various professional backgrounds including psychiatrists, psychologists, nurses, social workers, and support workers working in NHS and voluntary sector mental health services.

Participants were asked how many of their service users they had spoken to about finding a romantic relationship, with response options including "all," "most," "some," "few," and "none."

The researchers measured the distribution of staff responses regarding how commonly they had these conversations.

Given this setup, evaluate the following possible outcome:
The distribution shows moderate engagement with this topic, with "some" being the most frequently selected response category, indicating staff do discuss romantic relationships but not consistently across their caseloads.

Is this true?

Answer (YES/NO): NO